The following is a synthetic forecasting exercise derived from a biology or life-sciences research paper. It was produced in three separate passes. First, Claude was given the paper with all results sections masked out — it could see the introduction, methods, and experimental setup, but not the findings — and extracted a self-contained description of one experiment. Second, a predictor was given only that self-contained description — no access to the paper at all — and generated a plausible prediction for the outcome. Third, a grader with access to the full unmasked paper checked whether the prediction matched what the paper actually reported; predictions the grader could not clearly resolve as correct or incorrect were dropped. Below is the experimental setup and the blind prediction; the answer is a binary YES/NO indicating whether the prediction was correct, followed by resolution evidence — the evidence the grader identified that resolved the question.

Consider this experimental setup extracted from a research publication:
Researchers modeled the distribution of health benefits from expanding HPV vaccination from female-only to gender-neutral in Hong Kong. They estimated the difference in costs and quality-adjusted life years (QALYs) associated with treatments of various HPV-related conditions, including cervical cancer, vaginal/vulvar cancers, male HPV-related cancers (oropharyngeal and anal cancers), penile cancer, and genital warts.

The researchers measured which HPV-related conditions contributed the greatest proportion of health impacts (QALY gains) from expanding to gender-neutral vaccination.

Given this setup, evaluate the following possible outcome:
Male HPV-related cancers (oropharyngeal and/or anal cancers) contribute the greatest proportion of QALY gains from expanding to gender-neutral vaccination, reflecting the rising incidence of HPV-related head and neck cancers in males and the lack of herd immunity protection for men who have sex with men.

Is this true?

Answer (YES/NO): NO